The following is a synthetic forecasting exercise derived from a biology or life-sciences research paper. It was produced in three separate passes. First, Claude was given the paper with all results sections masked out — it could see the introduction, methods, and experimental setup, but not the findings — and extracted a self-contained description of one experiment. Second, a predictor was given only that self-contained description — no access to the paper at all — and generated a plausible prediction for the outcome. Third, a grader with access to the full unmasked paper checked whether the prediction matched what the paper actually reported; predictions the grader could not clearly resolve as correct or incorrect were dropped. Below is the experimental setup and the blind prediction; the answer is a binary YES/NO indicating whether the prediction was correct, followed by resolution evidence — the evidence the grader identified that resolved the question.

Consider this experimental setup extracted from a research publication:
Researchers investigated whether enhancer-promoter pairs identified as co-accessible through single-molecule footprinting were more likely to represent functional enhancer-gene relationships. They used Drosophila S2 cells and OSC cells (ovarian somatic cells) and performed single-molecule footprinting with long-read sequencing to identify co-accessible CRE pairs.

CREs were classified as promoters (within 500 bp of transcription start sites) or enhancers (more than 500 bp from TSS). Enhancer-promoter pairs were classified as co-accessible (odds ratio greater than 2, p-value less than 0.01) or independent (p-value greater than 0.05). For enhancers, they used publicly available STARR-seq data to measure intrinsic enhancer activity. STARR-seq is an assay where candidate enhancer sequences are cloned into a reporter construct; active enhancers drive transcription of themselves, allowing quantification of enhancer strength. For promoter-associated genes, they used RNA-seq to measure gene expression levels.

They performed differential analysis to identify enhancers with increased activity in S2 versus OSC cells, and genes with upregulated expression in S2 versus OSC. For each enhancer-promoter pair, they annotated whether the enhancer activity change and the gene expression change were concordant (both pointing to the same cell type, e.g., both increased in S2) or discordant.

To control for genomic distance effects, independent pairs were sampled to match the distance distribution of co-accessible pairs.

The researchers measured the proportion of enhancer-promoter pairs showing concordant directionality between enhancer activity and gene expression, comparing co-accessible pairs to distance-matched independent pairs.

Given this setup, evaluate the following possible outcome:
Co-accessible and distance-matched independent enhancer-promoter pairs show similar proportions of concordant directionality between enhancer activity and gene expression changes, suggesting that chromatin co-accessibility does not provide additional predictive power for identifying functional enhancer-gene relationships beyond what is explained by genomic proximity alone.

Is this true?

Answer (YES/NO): NO